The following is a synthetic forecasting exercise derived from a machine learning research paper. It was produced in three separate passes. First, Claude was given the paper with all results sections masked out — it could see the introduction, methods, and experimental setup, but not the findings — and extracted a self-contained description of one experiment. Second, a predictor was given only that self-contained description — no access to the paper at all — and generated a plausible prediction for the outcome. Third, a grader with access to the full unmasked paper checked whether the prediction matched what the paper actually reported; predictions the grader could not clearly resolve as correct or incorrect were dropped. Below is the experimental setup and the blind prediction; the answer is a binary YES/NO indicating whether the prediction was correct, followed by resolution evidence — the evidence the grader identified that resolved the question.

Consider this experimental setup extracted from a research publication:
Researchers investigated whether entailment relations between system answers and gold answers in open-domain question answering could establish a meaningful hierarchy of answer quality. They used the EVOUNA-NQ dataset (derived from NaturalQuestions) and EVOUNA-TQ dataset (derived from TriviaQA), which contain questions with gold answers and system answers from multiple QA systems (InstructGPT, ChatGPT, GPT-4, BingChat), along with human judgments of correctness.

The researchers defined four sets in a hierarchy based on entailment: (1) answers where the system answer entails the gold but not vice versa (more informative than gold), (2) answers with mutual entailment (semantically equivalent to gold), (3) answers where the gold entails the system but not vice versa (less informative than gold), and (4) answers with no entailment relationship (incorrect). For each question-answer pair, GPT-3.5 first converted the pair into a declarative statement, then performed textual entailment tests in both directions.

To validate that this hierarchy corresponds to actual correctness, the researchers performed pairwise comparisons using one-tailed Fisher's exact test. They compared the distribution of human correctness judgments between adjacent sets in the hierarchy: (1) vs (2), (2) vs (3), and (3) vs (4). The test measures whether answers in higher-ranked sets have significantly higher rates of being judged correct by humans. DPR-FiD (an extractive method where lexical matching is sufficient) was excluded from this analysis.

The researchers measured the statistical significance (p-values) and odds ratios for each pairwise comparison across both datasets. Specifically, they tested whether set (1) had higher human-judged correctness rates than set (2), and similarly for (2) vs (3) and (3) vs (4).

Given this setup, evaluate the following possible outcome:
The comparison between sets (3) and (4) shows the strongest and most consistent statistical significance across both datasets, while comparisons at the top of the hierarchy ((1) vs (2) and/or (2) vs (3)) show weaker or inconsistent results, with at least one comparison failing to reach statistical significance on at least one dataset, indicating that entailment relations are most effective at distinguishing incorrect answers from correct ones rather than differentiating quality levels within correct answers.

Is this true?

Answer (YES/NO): YES